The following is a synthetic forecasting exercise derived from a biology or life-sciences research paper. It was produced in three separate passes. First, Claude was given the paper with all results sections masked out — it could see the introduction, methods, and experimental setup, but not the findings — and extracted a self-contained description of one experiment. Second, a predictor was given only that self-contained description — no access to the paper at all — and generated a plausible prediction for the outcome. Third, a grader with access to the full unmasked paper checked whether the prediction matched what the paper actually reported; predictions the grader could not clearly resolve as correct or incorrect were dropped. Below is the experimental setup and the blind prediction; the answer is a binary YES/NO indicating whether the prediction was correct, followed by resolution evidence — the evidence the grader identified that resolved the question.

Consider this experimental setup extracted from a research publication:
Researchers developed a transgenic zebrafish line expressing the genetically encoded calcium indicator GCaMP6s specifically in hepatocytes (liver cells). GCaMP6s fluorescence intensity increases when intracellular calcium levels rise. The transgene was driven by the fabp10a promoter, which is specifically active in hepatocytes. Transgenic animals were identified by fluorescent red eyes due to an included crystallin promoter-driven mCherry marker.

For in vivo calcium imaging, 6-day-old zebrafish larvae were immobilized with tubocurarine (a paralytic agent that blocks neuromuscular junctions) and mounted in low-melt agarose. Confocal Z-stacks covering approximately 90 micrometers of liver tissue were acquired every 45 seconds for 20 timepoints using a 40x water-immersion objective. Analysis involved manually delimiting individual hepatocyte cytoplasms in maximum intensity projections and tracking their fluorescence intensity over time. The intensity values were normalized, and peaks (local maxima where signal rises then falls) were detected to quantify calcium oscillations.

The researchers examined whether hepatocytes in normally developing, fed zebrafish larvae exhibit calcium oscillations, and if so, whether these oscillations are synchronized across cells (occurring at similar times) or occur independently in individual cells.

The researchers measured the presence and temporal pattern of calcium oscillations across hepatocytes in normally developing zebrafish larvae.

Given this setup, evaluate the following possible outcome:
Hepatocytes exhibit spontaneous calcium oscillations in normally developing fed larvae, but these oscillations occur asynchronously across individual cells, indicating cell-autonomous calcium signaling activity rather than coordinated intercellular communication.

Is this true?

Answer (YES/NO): NO